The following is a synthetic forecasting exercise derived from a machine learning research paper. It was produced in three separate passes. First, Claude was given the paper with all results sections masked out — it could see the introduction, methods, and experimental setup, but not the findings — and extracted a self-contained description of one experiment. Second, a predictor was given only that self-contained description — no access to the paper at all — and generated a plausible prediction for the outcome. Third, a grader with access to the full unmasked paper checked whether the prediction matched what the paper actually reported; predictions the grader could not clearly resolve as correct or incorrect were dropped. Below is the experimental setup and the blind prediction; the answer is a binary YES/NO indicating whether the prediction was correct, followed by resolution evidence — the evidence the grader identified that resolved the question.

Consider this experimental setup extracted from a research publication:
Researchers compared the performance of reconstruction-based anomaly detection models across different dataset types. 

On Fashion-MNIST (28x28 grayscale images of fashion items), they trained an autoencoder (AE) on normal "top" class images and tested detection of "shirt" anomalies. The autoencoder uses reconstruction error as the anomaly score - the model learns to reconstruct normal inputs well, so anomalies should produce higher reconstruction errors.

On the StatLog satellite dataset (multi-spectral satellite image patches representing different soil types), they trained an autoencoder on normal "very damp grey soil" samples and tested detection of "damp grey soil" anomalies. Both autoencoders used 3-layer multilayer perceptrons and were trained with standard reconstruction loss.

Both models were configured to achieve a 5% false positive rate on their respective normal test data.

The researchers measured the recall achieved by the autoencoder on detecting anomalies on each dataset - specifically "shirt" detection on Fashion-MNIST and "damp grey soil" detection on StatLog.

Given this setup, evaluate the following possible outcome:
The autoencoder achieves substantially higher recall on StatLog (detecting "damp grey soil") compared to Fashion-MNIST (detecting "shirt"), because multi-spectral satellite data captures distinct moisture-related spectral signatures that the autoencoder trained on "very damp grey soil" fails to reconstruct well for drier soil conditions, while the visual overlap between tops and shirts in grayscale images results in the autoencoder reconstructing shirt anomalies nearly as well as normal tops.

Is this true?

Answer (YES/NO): NO